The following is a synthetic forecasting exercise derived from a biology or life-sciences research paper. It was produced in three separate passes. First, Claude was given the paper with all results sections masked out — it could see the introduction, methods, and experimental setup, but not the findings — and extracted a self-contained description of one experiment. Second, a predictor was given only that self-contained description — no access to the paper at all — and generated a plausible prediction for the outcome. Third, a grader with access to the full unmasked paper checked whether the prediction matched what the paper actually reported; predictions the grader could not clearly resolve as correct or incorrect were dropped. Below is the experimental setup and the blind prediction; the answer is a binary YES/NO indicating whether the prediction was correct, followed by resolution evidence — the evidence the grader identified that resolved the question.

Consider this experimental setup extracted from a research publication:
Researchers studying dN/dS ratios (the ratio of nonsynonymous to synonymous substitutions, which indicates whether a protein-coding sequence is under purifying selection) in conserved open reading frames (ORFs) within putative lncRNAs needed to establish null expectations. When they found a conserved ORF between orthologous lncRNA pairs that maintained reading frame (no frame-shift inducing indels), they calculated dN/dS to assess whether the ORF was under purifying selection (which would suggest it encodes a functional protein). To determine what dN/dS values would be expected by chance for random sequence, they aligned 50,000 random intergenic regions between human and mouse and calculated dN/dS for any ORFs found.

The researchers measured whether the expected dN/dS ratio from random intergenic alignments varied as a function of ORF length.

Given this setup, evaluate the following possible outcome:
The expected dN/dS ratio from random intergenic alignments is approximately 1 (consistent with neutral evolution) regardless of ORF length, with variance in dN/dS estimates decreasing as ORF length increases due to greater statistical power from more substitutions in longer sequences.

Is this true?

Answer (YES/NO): NO